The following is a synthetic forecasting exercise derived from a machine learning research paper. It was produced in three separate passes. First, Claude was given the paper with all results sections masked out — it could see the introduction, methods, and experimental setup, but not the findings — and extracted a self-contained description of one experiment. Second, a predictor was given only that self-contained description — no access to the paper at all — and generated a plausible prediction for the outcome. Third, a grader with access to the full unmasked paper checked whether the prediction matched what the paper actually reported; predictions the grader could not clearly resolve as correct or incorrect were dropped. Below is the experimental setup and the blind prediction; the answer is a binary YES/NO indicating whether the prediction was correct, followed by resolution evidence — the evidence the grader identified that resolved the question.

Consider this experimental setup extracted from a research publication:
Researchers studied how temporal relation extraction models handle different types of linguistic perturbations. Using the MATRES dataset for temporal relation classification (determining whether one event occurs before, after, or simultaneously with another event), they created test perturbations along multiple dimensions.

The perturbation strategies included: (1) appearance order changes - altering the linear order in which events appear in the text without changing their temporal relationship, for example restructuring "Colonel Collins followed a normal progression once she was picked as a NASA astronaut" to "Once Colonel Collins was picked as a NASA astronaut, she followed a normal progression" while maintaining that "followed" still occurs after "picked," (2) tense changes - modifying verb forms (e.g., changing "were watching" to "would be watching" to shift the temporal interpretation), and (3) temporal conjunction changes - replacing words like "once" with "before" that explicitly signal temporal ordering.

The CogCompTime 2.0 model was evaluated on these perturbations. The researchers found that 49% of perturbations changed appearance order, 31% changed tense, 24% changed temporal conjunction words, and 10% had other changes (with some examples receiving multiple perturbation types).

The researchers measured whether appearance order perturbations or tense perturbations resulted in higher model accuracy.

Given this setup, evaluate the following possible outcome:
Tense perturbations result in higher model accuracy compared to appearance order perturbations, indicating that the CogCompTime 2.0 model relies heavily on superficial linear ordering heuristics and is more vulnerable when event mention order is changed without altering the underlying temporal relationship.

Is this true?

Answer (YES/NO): NO